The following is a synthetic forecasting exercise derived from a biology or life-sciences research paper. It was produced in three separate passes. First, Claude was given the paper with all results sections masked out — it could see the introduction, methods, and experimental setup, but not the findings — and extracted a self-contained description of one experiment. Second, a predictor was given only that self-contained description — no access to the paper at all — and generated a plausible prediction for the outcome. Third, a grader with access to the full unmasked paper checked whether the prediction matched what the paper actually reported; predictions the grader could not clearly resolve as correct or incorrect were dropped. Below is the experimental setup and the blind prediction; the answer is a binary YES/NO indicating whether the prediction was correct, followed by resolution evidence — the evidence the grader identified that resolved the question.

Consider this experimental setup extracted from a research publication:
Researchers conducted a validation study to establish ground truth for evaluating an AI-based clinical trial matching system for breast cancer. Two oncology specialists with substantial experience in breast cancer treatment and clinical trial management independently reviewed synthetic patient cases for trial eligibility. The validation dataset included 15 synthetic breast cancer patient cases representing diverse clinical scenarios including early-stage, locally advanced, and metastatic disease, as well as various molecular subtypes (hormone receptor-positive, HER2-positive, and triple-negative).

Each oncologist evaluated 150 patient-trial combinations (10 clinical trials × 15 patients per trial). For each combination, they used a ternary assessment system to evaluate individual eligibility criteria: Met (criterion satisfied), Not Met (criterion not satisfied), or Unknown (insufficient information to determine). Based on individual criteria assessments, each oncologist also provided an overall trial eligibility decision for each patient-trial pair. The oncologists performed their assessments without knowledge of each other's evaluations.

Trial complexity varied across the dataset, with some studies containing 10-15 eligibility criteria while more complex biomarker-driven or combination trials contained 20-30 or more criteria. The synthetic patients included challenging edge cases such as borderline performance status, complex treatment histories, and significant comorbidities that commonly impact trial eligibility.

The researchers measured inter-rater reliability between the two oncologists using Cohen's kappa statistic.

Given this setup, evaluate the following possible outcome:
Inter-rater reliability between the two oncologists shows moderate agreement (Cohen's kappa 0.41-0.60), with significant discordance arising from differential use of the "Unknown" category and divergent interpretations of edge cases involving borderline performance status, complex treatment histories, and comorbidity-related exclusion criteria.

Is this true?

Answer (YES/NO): NO